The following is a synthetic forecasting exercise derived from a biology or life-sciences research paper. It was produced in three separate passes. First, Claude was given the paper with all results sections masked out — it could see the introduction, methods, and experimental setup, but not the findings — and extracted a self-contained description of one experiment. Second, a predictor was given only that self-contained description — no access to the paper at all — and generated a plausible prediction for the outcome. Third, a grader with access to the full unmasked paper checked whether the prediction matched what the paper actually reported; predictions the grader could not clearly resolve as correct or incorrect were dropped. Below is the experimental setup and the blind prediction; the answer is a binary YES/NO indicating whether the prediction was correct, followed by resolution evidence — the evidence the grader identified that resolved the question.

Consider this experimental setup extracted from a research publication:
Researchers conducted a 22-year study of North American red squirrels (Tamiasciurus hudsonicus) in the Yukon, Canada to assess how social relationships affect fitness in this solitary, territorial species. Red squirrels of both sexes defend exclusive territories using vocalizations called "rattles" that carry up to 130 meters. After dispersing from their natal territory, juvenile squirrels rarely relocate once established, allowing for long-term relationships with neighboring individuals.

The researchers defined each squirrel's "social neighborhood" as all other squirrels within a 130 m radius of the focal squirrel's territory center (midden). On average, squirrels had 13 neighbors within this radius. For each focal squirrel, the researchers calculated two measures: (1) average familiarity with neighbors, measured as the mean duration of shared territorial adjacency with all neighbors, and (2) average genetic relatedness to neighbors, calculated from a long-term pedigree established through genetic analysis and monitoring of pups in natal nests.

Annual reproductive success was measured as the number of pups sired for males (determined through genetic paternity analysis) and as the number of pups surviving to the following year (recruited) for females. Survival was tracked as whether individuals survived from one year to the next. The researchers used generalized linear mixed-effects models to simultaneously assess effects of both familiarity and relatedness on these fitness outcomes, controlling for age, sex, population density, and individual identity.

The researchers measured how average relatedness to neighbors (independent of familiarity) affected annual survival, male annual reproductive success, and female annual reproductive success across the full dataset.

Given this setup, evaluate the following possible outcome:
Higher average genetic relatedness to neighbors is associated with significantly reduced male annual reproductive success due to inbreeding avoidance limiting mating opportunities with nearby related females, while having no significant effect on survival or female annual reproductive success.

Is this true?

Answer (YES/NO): NO